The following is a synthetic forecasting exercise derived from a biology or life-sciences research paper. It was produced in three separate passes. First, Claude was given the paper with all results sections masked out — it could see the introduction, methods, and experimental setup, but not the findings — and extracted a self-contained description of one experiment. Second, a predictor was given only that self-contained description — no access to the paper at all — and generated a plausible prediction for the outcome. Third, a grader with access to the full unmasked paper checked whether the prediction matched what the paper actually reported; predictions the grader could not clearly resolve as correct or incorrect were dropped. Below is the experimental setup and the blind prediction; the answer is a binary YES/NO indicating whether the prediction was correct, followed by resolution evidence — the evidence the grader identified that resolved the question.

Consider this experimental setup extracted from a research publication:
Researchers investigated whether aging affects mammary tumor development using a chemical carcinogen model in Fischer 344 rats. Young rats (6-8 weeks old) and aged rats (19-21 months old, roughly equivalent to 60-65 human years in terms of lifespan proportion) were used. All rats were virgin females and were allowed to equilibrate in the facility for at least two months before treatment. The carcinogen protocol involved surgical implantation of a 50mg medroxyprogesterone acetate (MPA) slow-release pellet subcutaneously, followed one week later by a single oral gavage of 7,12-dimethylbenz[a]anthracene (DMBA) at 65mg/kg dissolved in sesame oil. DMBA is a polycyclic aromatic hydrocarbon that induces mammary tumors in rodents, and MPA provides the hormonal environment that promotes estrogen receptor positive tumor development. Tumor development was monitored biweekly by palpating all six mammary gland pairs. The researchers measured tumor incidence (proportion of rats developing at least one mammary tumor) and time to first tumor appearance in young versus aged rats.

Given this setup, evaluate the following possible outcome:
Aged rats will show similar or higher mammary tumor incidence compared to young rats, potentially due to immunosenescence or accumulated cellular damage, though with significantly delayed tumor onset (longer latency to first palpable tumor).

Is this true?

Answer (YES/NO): NO